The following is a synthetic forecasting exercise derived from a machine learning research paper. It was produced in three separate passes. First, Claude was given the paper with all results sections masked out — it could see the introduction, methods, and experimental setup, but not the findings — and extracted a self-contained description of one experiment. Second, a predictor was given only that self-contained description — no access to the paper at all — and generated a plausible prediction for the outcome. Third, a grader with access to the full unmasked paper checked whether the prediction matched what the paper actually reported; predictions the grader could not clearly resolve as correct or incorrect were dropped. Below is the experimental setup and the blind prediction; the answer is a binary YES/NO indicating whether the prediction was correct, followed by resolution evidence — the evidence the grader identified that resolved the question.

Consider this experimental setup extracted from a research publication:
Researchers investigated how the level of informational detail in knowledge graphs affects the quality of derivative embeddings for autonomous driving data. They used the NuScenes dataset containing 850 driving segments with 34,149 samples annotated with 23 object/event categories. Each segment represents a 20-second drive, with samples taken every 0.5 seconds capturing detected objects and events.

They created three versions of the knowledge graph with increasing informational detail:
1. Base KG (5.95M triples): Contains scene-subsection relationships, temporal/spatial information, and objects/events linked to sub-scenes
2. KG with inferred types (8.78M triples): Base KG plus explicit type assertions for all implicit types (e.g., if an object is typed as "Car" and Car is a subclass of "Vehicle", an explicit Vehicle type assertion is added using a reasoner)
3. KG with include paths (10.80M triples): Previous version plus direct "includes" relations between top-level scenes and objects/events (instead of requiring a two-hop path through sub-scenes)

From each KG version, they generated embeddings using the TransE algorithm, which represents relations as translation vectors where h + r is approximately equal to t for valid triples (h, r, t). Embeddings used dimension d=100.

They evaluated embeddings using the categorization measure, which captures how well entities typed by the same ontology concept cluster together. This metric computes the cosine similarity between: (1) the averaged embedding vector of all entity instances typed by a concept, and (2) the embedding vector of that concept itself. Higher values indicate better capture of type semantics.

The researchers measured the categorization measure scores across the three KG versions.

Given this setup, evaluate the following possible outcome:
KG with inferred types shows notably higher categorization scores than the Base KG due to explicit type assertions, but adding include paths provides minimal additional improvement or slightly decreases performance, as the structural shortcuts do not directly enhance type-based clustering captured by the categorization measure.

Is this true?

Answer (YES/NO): NO